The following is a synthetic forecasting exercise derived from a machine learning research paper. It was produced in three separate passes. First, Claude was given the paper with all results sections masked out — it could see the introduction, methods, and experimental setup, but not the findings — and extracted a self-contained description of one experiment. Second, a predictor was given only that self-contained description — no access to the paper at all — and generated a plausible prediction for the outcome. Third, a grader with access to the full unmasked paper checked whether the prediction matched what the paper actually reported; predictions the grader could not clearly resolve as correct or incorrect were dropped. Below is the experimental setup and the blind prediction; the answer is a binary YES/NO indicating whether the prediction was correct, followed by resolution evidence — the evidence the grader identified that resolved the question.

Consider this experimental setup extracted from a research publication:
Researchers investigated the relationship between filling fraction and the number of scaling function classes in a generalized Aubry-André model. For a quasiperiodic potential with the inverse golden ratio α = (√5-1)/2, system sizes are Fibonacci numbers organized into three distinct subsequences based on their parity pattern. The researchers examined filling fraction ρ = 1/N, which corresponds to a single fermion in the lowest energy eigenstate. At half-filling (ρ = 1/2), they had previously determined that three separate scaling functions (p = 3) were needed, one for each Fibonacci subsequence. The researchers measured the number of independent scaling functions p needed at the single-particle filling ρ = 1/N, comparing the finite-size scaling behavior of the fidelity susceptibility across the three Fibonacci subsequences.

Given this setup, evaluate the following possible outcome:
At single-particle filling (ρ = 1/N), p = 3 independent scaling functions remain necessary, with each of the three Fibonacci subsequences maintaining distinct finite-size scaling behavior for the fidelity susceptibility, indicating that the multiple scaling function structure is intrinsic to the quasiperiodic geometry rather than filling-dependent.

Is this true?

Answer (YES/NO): NO